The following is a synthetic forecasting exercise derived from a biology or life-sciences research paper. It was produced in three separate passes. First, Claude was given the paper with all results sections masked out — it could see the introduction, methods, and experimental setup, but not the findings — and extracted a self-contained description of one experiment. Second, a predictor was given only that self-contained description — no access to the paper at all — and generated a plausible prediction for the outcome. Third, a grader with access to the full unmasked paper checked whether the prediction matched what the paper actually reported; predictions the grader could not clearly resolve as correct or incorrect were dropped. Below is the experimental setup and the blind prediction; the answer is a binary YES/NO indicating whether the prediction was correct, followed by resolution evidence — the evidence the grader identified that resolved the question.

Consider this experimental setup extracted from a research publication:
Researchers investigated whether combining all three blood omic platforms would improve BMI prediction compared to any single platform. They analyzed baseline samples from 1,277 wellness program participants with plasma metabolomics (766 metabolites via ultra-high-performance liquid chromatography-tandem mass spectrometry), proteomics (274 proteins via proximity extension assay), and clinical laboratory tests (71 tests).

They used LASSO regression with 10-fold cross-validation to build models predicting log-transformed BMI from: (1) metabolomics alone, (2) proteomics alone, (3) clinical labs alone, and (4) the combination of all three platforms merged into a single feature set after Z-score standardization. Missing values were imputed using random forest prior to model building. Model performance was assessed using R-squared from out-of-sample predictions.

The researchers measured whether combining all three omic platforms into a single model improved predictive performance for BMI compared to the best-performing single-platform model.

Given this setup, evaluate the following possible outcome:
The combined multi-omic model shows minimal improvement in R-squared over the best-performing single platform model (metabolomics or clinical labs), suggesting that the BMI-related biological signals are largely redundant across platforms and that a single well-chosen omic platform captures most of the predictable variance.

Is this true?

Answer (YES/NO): NO